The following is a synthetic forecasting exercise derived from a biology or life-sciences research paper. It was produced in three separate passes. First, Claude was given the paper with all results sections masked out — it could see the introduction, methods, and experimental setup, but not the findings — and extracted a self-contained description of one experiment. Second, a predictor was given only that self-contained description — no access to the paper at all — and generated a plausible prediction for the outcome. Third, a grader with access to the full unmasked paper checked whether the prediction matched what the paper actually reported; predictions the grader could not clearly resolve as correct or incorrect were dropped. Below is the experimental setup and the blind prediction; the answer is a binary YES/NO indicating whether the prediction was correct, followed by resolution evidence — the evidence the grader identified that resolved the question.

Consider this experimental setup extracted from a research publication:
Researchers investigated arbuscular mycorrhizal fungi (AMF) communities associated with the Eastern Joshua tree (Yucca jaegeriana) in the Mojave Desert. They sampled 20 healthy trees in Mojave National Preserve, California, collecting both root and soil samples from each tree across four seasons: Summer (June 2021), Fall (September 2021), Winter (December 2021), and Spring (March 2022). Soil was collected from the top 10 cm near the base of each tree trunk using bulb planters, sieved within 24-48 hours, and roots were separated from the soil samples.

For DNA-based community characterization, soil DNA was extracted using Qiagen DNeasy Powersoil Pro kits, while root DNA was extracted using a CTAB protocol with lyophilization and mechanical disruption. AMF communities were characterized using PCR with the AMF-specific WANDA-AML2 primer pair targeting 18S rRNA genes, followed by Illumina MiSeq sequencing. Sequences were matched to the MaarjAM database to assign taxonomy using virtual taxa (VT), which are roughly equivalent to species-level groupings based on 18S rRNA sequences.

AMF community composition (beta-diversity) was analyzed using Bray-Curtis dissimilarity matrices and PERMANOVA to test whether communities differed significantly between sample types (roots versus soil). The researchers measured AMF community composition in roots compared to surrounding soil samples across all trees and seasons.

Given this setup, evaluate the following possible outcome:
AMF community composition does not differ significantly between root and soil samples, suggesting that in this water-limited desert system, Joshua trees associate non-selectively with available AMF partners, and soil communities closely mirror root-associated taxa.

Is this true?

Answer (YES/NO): NO